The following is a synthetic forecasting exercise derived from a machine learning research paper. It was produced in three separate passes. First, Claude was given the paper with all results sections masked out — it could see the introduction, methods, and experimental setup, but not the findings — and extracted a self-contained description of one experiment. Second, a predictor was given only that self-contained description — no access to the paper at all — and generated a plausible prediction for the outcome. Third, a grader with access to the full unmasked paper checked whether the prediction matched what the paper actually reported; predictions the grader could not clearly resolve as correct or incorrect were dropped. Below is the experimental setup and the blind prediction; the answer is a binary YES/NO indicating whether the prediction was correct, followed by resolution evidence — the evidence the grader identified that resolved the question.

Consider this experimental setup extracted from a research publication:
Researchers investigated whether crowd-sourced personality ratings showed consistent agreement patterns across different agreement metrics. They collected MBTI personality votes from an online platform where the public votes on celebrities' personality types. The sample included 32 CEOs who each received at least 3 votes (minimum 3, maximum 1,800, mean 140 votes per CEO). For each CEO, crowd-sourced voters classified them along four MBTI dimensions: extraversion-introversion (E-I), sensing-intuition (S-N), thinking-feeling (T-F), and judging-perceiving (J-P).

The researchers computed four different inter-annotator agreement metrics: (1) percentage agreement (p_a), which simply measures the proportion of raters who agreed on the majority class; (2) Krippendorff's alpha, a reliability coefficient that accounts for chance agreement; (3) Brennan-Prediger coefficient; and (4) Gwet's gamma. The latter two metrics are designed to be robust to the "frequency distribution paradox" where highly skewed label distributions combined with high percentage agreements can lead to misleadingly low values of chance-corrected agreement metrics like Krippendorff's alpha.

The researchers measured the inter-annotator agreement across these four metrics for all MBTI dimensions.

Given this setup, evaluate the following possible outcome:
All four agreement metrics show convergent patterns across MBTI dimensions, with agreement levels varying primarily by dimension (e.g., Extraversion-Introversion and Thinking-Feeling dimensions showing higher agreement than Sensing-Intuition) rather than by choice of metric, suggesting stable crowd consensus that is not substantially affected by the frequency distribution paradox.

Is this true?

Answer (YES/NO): NO